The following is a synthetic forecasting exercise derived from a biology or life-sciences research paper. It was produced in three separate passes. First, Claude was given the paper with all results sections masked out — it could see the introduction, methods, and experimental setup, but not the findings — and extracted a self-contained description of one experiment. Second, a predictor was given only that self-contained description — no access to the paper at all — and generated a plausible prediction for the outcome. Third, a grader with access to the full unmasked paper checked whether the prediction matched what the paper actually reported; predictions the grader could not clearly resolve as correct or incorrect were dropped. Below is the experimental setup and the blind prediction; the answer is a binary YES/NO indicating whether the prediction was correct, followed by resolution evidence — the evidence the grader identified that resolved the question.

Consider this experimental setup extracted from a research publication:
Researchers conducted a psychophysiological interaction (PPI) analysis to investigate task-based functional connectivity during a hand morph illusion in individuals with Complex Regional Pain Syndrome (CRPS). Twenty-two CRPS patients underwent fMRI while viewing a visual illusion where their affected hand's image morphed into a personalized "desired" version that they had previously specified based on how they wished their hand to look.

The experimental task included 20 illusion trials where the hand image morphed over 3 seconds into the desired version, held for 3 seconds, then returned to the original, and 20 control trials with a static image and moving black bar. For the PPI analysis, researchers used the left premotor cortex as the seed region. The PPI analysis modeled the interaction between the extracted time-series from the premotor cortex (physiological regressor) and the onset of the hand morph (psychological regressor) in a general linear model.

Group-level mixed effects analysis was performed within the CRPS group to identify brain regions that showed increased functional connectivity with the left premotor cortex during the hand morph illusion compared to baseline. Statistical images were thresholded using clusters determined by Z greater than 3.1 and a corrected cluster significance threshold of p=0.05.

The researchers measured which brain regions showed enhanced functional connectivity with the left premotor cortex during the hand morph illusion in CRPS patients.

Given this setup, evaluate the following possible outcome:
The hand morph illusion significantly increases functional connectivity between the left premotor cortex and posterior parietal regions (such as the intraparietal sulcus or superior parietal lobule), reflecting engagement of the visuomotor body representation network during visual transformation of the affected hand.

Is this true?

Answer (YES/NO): NO